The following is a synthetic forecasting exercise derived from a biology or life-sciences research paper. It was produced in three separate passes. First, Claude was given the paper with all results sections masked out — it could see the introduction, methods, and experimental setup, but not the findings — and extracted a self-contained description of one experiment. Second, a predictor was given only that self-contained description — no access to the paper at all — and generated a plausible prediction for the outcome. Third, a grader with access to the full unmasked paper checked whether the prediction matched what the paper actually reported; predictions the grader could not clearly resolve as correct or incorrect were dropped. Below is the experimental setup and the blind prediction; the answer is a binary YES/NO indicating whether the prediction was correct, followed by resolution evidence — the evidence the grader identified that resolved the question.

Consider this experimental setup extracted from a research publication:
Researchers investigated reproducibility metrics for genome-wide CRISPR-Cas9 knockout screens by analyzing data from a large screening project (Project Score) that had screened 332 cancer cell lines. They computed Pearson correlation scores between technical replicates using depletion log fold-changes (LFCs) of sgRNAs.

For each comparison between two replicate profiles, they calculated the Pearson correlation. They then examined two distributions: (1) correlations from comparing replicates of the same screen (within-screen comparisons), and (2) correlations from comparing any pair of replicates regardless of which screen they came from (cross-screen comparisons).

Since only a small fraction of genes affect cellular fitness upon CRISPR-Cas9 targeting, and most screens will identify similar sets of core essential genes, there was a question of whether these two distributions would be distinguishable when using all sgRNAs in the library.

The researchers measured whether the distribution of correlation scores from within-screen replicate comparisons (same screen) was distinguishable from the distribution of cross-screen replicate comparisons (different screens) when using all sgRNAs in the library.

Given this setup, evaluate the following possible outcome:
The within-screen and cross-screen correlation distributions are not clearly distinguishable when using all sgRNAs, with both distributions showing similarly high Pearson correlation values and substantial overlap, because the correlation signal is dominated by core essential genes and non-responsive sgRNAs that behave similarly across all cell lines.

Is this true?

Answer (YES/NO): YES